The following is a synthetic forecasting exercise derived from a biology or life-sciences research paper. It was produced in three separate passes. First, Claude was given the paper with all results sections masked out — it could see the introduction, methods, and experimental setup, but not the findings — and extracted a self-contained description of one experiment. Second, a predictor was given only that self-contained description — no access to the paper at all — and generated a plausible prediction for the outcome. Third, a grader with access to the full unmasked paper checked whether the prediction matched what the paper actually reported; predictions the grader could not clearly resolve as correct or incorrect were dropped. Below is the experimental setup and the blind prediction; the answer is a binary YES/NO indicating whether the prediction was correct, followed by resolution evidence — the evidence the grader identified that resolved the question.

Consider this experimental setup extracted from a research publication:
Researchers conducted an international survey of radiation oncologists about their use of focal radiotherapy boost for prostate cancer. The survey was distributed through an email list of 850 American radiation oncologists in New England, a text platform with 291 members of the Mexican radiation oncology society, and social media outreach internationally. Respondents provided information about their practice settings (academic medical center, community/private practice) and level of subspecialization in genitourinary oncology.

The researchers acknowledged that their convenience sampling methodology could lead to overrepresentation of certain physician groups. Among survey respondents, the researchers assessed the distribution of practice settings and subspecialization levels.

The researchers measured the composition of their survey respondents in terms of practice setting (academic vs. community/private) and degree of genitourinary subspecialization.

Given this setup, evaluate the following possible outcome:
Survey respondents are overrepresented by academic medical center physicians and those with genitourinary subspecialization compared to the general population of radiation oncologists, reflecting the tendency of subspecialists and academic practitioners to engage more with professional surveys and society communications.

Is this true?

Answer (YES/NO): YES